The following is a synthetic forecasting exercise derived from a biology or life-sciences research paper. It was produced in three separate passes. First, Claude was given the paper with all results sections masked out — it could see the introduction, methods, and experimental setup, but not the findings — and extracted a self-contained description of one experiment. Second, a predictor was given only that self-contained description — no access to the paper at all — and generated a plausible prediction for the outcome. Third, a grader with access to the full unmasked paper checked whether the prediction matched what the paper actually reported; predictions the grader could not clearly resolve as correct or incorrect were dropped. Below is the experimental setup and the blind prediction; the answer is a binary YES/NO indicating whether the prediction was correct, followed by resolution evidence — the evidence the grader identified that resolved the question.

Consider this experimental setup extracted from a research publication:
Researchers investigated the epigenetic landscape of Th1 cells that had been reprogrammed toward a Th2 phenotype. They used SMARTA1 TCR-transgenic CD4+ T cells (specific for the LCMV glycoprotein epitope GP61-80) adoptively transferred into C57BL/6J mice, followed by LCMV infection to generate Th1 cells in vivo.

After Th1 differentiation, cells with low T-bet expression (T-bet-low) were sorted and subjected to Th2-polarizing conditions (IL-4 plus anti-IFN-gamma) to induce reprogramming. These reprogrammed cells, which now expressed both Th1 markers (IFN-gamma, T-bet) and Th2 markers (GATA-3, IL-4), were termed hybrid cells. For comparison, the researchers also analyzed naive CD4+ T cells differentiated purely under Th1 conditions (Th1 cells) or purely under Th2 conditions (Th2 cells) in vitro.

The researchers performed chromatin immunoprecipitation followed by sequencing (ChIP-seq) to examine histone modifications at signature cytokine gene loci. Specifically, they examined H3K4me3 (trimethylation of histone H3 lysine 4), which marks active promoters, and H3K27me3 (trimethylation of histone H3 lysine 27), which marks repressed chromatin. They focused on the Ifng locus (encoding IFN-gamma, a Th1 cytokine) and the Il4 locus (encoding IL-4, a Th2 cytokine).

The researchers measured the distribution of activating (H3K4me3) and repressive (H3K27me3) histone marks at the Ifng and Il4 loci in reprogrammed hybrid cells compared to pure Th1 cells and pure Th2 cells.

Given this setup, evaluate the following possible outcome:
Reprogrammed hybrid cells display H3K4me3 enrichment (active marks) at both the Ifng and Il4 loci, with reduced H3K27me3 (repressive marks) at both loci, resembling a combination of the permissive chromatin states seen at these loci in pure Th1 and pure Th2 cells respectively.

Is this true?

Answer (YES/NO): NO